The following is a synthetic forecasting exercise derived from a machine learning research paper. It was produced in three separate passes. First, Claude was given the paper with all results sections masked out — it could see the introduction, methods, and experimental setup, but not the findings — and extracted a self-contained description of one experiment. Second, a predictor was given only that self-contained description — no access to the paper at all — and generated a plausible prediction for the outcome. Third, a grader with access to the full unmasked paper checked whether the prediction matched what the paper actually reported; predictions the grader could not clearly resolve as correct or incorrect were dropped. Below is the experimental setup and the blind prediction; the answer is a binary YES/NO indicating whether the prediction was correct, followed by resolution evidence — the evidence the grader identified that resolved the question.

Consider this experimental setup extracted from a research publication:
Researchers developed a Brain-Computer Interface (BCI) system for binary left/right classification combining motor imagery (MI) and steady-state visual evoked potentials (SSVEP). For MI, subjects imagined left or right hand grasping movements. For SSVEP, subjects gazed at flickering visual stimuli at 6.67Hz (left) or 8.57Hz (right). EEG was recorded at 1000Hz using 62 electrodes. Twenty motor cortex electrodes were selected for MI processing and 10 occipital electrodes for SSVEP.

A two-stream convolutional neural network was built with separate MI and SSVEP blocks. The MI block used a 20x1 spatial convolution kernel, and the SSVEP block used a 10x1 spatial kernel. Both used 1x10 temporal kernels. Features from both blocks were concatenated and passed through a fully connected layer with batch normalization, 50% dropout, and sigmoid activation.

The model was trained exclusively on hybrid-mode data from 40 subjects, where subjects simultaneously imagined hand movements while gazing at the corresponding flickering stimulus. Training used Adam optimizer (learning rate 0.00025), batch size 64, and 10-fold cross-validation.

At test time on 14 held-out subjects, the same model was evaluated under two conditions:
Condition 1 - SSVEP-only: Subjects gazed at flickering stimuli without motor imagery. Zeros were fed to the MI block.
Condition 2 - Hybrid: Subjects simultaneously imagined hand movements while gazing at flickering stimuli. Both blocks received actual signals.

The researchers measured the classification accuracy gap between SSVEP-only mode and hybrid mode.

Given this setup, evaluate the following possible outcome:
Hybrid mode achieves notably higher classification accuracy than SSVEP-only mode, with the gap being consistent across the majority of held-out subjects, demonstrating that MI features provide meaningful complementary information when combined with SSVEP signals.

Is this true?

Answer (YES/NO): NO